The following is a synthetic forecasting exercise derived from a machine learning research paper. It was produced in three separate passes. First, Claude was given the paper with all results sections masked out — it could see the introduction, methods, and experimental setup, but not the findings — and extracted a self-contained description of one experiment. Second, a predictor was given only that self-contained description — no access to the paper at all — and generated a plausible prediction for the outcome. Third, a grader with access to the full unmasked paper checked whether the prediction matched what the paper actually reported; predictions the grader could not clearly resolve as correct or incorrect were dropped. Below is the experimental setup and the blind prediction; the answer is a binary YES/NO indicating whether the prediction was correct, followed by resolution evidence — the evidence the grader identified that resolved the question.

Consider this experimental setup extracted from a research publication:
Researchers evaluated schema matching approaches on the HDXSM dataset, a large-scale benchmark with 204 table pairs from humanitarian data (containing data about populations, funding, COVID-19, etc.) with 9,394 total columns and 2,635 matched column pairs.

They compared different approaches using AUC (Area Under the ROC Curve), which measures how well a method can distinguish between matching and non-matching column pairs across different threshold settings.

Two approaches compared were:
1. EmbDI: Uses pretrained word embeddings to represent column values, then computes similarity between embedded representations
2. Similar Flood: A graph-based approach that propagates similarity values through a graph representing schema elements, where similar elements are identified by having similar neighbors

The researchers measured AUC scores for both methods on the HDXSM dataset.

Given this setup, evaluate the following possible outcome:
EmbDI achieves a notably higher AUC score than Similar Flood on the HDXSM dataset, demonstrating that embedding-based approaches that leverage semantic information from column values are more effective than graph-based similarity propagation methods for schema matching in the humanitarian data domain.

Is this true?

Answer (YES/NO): NO